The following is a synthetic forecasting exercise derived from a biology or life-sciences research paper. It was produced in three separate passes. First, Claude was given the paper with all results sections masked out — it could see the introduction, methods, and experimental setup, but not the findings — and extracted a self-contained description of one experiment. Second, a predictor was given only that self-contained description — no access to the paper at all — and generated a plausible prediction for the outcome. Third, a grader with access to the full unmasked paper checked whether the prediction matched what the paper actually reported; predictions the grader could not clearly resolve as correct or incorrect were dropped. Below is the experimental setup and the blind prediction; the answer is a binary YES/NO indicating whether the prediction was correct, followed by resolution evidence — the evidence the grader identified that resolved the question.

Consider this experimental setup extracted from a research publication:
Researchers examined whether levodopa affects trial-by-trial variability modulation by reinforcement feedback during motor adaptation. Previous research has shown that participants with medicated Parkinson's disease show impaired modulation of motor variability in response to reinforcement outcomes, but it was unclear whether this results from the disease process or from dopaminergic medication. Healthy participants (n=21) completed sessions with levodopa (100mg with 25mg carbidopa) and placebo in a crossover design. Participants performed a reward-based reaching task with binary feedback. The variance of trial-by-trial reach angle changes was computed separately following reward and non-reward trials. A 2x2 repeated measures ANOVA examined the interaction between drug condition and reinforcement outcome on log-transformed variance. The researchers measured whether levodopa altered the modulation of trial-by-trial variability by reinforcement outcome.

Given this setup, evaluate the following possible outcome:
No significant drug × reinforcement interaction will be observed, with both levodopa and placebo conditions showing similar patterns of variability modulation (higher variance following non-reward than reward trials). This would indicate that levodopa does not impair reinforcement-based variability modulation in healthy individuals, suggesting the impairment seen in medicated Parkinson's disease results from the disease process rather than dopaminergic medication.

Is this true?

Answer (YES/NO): YES